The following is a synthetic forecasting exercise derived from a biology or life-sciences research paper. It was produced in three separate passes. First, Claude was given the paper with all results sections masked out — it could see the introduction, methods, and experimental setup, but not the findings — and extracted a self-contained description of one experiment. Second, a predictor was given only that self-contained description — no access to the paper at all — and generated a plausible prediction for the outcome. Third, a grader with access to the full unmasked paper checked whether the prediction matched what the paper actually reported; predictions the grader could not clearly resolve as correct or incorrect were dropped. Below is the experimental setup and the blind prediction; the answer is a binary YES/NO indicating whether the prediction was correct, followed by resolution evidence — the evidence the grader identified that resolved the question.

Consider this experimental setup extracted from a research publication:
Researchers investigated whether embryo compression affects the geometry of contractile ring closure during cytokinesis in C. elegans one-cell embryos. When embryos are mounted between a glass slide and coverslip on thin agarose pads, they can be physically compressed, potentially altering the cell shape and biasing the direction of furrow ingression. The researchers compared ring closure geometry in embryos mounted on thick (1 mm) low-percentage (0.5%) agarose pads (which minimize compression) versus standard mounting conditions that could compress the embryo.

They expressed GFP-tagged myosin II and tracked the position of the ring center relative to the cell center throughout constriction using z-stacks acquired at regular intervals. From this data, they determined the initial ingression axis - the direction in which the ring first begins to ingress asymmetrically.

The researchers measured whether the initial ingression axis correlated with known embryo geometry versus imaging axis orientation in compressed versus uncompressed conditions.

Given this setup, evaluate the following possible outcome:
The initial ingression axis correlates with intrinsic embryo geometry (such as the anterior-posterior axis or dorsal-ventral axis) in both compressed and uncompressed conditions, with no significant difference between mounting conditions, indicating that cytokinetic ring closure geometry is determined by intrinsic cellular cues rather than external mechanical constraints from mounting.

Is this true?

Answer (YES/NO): NO